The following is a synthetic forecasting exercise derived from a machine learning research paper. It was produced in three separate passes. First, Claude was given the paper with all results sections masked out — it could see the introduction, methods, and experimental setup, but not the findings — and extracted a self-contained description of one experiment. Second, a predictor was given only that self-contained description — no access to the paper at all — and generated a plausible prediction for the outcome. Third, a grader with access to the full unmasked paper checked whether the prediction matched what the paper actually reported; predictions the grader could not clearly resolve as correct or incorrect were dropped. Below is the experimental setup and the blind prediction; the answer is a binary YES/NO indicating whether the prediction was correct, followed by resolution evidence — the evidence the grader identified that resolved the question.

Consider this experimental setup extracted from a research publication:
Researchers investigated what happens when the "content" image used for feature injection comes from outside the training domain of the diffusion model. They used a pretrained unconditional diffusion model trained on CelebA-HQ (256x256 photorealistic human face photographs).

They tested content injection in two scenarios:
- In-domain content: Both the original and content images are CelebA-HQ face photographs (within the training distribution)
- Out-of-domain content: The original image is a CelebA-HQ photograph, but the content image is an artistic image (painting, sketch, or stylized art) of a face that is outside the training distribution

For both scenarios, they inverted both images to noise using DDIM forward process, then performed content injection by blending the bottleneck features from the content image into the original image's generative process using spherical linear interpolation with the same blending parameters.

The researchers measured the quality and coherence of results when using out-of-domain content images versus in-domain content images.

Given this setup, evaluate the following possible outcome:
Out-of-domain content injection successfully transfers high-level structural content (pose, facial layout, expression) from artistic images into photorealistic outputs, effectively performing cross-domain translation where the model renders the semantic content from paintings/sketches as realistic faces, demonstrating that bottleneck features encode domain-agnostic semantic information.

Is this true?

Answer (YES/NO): NO